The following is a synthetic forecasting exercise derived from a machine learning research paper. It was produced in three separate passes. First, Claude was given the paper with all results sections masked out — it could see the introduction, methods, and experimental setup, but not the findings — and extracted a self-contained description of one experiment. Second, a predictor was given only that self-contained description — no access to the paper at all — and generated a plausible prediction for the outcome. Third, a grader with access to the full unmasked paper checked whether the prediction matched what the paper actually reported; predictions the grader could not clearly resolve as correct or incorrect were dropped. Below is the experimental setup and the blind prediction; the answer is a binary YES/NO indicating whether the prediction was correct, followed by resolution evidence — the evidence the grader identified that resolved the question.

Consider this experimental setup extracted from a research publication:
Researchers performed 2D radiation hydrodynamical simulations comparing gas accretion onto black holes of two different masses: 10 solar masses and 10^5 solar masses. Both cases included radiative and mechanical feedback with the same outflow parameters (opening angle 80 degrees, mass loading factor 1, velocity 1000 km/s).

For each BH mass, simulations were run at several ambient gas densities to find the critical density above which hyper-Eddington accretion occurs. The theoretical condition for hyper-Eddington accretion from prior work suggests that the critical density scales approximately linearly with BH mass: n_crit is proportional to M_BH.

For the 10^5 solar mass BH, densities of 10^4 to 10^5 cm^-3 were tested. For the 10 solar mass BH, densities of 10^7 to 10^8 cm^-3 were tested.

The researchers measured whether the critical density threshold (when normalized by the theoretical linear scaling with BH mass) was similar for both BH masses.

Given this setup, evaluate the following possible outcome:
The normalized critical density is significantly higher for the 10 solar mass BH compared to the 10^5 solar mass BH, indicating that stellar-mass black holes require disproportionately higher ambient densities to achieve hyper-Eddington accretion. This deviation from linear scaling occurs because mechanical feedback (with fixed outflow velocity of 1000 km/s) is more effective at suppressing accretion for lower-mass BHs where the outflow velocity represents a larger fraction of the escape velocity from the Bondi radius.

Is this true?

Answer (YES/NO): NO